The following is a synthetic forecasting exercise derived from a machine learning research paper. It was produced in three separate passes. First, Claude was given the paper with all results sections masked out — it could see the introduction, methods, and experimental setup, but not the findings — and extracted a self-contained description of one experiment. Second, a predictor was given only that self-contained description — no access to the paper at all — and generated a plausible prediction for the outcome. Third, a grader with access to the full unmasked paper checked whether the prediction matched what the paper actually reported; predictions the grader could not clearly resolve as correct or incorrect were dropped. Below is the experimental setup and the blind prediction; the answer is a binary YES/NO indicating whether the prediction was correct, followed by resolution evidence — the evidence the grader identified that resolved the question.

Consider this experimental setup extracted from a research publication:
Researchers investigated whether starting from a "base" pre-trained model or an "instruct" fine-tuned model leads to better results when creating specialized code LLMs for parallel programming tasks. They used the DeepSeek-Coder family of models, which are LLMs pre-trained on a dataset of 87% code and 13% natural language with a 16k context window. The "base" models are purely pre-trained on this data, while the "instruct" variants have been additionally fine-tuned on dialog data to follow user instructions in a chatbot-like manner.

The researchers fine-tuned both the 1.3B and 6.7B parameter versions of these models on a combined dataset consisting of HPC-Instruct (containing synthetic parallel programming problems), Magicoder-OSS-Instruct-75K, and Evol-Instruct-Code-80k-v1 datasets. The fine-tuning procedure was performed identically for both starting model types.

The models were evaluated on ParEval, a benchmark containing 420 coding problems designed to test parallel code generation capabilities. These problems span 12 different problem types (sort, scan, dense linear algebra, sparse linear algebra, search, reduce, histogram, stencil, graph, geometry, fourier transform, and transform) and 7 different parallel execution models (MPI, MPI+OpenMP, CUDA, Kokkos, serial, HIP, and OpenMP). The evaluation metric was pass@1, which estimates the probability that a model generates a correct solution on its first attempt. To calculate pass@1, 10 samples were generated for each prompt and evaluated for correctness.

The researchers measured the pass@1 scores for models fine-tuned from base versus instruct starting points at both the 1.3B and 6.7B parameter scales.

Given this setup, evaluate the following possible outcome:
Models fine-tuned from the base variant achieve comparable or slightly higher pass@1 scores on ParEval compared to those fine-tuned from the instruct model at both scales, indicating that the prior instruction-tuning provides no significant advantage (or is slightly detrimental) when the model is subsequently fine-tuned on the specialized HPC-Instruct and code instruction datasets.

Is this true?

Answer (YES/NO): NO